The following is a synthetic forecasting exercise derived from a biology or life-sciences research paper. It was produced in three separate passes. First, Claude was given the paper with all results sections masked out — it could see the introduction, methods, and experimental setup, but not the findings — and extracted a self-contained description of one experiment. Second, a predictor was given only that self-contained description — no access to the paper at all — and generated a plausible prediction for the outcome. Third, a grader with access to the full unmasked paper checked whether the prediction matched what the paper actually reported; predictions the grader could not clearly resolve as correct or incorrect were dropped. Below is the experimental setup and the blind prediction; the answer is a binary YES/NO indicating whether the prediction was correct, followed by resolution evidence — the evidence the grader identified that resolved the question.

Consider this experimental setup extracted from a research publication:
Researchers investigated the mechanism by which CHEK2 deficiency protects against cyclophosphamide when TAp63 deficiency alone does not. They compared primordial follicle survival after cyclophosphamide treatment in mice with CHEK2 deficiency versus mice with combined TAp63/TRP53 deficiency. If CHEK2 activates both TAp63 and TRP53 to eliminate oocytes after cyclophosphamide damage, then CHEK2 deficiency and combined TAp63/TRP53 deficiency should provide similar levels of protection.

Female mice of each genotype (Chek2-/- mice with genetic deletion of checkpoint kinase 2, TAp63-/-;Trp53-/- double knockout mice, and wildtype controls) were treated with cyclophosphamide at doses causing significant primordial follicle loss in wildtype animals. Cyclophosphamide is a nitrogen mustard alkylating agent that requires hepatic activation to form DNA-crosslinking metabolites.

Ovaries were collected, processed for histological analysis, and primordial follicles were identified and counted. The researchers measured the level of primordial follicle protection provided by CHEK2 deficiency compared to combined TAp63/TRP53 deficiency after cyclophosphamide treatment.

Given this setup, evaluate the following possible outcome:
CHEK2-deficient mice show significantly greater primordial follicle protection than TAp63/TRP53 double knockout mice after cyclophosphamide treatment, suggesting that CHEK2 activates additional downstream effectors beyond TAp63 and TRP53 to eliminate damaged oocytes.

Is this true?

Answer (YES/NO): NO